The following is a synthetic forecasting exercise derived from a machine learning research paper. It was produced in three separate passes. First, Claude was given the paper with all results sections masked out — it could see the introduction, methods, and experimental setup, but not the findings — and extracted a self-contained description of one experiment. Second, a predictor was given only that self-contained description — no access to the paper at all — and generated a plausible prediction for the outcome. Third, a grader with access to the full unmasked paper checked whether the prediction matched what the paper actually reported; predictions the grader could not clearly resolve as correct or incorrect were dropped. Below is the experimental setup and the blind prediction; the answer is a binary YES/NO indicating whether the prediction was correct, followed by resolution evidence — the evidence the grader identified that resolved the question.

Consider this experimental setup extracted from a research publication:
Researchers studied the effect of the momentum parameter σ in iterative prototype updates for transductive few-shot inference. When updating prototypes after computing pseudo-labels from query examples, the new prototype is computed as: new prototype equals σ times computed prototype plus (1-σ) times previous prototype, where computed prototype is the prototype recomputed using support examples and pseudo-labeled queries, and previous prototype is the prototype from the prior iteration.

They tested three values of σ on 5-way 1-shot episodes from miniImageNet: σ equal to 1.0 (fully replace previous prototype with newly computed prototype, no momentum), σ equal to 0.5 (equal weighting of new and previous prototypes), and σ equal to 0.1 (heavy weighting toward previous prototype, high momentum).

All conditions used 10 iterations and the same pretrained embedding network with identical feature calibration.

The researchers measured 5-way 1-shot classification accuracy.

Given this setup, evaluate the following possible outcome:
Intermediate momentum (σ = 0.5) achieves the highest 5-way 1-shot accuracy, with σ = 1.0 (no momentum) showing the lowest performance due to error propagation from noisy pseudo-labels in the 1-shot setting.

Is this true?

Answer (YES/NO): NO